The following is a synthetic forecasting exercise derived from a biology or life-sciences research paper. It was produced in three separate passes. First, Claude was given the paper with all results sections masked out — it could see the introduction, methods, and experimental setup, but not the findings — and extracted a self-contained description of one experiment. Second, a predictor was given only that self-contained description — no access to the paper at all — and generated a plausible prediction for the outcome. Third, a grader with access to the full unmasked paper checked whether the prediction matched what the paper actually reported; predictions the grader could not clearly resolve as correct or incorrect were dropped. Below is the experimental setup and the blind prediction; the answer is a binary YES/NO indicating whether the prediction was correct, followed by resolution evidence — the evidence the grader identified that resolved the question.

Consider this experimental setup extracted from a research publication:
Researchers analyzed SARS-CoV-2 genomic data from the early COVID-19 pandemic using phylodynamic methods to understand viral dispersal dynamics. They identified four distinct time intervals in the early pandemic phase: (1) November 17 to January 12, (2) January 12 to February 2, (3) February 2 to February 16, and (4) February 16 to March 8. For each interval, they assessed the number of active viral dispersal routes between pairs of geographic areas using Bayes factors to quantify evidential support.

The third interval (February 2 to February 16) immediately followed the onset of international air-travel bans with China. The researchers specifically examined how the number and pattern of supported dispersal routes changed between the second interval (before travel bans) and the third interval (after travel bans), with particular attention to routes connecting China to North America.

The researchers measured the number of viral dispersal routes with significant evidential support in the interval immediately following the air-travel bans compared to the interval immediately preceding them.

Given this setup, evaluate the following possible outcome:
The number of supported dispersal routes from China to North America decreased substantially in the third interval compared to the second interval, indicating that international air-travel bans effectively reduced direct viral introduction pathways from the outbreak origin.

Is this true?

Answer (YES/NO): YES